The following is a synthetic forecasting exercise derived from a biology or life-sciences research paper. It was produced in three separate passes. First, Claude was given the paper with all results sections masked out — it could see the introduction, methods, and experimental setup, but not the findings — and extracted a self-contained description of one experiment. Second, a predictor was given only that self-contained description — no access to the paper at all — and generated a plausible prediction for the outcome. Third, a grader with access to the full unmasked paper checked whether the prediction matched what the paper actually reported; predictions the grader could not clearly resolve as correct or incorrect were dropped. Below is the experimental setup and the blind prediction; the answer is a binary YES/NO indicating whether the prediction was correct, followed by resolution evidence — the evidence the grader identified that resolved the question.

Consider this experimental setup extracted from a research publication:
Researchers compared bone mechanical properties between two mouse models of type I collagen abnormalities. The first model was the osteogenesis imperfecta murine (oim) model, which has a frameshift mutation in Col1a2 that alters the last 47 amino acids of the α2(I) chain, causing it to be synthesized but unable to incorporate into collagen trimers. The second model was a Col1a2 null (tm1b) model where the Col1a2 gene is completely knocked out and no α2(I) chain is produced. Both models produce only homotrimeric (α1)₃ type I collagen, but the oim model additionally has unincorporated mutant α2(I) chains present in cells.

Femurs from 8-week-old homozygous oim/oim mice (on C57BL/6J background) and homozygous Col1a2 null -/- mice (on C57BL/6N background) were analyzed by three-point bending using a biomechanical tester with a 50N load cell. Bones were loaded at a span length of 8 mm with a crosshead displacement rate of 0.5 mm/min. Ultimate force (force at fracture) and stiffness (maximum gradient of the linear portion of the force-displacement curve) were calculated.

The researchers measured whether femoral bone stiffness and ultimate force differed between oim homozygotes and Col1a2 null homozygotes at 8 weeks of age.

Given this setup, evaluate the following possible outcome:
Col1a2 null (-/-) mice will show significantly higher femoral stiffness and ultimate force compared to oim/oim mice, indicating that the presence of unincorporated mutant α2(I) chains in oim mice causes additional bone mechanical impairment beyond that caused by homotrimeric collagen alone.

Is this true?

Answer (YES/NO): YES